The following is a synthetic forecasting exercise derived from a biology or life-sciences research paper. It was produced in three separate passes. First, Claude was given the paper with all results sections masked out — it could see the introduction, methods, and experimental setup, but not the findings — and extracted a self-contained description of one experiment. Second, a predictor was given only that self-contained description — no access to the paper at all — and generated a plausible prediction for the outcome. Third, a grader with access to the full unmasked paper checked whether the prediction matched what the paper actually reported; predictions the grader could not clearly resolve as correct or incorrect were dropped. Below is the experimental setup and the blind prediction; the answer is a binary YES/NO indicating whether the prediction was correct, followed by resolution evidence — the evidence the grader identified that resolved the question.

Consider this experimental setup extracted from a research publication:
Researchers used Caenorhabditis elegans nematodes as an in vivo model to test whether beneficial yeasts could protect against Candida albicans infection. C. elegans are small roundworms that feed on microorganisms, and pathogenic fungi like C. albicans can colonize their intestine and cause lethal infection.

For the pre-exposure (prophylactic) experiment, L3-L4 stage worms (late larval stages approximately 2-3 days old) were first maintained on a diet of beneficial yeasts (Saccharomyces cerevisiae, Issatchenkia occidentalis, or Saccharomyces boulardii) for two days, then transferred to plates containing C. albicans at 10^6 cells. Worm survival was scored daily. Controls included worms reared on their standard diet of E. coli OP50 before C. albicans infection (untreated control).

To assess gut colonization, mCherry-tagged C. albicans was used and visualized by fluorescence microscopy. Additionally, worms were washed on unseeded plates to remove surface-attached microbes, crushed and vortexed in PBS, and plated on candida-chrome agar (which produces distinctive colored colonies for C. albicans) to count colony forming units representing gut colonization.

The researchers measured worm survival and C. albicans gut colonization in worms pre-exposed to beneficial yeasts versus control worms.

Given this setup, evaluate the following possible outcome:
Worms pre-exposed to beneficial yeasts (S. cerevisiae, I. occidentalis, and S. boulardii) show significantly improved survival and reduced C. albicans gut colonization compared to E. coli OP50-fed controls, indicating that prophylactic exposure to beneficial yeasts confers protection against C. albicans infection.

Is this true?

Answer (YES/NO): NO